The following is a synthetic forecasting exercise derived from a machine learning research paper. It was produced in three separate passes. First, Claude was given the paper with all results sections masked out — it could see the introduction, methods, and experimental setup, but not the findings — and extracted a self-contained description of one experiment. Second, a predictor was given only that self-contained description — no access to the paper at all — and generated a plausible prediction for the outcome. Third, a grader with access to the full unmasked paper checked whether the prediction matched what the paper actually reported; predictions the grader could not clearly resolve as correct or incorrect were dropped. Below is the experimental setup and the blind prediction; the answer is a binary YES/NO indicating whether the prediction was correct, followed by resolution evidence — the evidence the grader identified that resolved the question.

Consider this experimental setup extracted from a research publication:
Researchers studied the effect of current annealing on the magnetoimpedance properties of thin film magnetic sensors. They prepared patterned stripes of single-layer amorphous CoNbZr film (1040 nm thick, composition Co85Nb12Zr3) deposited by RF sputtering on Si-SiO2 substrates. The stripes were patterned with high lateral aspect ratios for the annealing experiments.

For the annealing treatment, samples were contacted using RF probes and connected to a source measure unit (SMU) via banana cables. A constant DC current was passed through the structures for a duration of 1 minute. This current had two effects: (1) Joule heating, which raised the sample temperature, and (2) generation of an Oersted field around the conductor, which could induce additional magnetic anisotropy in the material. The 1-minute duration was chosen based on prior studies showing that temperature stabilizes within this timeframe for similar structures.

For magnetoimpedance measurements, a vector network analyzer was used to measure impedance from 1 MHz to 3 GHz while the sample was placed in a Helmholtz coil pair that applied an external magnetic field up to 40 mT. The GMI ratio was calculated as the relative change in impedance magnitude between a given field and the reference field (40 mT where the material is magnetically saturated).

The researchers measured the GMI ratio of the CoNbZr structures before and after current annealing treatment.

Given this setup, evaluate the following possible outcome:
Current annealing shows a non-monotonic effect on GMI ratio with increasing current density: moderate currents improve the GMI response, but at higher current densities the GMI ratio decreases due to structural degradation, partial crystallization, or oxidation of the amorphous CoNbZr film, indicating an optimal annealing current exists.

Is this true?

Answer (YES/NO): NO